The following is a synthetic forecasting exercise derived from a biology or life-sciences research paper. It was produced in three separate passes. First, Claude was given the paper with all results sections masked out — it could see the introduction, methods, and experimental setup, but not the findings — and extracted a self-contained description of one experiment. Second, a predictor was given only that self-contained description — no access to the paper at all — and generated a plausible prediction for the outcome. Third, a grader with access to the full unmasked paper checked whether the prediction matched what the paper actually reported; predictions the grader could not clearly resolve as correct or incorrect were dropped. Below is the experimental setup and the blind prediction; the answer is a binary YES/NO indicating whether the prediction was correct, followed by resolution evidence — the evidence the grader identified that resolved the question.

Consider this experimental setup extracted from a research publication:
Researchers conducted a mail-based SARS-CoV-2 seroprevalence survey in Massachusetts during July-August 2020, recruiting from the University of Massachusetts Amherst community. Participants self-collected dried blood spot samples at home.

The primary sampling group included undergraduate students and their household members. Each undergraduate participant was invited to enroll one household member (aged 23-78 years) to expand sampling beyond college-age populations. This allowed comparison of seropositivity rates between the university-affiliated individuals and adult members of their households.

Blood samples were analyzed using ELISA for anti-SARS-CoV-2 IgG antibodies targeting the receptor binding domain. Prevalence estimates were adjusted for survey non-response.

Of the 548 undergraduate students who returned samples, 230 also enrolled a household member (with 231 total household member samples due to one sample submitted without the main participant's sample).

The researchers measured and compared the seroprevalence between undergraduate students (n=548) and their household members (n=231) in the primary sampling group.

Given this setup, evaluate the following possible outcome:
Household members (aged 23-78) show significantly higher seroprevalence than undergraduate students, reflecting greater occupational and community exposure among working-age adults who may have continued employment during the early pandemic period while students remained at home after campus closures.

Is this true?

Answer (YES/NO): NO